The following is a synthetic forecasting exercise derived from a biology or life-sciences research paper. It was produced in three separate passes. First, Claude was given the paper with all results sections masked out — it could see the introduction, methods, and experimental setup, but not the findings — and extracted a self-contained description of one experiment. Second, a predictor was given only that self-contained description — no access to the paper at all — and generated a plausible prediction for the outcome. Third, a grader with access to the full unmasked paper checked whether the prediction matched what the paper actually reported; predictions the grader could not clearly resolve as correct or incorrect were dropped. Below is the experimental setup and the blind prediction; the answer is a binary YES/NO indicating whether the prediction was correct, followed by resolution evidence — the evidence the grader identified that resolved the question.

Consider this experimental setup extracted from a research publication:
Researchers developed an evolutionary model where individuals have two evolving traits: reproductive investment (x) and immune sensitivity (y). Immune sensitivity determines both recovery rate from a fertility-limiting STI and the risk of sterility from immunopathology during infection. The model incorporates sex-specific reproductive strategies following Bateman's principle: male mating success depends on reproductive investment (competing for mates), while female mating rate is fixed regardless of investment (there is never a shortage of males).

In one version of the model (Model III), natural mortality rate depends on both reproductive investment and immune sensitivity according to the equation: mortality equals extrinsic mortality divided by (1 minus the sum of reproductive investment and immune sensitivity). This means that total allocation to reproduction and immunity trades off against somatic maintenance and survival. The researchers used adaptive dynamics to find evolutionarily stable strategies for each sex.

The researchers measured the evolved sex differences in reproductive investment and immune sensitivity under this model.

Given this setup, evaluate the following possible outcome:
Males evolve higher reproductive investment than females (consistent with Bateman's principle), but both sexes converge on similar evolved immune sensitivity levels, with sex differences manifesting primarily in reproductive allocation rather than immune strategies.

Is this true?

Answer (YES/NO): NO